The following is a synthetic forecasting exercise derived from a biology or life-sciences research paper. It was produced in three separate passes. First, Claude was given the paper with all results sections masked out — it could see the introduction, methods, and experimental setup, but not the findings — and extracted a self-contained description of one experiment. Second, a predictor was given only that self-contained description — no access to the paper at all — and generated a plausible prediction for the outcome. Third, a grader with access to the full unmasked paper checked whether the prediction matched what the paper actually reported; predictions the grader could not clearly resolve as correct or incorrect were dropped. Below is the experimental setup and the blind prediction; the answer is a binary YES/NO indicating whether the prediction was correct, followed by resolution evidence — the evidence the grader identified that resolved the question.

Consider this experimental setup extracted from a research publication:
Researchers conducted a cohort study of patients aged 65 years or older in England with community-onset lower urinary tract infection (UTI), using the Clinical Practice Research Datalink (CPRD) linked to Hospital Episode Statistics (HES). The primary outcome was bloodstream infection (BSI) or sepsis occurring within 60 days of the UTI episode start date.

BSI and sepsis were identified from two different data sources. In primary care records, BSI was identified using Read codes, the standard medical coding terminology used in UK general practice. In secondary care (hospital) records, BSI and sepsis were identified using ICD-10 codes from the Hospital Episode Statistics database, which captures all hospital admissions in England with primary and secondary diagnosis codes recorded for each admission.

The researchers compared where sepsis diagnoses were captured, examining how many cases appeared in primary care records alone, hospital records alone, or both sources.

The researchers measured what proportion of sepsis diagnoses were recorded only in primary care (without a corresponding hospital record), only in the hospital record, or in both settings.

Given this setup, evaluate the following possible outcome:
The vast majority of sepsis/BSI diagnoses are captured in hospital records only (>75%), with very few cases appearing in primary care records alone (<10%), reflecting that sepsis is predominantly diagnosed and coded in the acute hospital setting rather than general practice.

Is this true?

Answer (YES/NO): NO